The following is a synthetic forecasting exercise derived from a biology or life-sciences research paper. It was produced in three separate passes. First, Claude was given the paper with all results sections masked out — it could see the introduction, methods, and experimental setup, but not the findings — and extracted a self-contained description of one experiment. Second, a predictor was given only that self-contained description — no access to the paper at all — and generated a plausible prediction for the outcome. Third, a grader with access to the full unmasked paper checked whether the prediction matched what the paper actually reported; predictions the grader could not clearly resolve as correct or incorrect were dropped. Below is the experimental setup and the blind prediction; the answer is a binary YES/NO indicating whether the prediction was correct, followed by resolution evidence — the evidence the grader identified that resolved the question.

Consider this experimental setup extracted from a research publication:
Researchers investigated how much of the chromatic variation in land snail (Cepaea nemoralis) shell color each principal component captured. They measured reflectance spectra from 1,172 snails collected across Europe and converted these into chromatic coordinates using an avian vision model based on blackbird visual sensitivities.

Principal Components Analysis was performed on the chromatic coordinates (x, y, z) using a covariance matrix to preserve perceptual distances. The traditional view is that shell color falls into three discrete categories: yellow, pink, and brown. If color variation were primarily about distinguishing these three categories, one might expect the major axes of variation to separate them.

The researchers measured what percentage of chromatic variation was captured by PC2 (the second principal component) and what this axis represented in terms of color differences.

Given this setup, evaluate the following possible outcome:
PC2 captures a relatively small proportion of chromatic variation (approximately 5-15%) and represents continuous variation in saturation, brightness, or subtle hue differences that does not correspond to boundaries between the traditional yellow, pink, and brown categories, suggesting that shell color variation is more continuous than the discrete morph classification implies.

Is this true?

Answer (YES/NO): NO